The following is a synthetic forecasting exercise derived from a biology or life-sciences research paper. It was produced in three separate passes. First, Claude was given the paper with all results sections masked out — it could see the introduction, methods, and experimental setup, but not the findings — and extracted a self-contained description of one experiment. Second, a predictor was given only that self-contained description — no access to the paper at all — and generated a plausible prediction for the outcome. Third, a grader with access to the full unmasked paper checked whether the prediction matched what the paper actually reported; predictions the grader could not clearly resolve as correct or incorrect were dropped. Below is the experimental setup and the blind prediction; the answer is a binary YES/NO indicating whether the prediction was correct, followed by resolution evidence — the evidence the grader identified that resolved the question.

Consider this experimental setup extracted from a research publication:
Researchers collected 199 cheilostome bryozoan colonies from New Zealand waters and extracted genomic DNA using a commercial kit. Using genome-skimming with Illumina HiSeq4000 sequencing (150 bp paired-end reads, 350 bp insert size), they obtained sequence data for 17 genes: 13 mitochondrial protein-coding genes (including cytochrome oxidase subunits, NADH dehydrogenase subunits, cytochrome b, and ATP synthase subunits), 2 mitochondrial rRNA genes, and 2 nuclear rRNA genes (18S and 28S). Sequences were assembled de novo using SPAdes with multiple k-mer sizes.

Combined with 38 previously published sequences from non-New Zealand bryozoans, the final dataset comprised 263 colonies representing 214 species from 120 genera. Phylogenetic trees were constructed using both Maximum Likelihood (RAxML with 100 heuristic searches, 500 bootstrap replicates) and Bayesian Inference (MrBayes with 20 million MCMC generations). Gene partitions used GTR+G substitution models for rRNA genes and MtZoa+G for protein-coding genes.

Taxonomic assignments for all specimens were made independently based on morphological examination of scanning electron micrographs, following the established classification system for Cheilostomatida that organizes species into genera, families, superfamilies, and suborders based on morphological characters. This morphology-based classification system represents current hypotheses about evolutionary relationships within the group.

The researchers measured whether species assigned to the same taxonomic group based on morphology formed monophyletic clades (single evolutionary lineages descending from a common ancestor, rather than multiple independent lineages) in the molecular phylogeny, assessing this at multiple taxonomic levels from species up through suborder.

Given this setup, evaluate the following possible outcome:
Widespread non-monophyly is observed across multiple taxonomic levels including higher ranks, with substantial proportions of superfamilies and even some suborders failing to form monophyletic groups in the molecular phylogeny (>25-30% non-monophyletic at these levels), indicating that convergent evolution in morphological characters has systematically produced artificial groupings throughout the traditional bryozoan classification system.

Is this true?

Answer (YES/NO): NO